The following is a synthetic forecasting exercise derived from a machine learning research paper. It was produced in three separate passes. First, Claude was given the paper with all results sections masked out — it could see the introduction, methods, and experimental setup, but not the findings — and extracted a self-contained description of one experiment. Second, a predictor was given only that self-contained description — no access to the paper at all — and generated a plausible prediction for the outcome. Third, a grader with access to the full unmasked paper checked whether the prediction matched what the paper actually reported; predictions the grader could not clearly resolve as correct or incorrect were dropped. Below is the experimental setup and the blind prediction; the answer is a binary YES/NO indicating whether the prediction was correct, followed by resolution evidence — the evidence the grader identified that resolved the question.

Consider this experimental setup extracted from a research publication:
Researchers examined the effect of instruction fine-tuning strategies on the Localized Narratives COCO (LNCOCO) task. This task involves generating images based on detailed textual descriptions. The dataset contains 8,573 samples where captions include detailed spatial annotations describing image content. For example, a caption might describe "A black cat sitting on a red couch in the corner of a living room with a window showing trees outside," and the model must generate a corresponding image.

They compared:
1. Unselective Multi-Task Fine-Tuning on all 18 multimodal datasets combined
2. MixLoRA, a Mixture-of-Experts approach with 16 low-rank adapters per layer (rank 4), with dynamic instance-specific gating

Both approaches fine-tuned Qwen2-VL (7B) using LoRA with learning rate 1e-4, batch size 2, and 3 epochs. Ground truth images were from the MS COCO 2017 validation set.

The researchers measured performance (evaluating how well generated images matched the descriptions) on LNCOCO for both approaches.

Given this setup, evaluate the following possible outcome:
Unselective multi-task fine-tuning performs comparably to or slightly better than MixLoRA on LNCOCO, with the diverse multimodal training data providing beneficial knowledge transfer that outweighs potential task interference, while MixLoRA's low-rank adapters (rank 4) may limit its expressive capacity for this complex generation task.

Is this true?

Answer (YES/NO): NO